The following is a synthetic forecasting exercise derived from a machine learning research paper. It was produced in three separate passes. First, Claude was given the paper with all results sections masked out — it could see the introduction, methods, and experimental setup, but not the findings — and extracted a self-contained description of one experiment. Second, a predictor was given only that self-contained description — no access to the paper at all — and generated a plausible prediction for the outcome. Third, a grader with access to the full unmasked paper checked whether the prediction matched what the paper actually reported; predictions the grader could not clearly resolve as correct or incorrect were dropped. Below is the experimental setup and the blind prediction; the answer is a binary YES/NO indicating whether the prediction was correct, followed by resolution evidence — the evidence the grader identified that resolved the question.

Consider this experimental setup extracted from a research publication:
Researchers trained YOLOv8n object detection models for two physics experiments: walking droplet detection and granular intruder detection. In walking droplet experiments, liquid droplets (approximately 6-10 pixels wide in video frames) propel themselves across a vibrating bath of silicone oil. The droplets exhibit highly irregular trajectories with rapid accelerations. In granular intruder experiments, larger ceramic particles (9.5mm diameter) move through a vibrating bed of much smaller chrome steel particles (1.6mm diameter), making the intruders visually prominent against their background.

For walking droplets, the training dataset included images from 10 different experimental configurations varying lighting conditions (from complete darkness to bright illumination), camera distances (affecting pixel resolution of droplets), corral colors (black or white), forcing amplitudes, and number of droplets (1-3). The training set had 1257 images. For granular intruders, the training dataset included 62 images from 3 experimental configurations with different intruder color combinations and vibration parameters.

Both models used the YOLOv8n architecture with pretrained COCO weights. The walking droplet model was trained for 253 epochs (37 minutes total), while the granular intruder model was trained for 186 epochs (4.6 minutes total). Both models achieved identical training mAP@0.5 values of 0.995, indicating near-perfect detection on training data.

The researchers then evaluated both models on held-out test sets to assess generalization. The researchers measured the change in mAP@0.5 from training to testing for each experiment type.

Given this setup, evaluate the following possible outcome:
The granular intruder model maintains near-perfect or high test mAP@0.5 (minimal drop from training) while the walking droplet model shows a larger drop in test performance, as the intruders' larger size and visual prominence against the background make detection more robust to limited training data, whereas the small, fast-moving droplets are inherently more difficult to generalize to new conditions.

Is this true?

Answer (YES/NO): YES